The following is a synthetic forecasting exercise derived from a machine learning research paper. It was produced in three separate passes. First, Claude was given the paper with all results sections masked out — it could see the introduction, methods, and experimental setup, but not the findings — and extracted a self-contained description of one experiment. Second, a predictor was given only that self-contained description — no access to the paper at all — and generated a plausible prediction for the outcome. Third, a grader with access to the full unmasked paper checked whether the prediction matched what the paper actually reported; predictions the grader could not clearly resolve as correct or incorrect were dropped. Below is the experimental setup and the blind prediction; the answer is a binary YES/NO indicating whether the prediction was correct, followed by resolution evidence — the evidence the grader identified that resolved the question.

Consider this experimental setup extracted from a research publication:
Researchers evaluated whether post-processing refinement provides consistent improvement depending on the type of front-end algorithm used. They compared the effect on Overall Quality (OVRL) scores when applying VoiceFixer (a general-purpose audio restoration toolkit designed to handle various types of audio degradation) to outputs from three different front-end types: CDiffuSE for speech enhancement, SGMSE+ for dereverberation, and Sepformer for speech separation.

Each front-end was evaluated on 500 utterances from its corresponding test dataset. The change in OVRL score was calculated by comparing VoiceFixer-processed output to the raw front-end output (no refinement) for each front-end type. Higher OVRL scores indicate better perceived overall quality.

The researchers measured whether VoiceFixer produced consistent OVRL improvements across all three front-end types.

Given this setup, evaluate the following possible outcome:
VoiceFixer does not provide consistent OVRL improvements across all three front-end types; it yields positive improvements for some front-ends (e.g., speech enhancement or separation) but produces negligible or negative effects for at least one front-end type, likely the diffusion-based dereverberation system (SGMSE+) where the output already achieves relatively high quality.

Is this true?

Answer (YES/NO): YES